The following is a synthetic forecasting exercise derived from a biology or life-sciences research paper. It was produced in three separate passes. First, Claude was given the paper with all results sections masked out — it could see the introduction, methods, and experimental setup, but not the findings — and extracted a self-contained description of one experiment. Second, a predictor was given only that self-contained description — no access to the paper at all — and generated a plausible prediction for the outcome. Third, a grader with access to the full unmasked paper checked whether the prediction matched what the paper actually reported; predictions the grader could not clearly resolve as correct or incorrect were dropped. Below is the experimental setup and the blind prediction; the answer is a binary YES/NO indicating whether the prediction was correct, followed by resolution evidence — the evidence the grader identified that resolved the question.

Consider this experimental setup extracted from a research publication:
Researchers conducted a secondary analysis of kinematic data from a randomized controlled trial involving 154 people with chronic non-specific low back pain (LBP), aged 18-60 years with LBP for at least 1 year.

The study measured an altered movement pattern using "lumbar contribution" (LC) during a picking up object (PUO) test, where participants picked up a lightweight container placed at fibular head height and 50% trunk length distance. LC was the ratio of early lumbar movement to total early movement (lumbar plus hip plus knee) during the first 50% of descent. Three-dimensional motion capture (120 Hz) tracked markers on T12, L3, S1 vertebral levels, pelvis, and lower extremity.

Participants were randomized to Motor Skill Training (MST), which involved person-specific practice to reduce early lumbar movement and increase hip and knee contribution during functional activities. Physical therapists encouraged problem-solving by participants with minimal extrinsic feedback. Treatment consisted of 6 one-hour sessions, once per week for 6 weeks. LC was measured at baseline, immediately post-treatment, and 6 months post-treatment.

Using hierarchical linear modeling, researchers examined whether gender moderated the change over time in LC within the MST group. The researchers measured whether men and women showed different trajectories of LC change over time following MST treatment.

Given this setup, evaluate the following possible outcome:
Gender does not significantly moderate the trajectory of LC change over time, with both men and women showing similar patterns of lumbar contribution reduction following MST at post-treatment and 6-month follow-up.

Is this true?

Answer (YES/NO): YES